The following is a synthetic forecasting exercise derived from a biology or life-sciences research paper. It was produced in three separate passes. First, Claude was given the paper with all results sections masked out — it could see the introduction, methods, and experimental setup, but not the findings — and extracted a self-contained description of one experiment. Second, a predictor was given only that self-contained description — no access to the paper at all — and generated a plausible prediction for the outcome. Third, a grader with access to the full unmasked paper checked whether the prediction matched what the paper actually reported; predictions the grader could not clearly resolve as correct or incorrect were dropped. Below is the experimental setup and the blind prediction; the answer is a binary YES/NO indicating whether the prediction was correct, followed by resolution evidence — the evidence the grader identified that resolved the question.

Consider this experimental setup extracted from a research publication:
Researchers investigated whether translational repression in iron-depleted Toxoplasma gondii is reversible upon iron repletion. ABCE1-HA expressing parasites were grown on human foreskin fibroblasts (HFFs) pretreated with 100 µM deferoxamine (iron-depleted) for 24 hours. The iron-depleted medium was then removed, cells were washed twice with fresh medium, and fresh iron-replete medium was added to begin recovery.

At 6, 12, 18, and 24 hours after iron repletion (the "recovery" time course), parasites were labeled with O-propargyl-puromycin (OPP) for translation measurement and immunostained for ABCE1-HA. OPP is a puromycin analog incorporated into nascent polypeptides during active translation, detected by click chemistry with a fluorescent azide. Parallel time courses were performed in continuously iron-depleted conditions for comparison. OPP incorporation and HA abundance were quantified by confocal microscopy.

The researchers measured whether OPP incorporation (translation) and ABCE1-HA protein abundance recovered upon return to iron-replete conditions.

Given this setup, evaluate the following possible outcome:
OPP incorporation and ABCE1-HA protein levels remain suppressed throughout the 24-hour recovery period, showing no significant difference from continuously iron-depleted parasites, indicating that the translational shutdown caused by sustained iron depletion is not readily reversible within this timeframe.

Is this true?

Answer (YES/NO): NO